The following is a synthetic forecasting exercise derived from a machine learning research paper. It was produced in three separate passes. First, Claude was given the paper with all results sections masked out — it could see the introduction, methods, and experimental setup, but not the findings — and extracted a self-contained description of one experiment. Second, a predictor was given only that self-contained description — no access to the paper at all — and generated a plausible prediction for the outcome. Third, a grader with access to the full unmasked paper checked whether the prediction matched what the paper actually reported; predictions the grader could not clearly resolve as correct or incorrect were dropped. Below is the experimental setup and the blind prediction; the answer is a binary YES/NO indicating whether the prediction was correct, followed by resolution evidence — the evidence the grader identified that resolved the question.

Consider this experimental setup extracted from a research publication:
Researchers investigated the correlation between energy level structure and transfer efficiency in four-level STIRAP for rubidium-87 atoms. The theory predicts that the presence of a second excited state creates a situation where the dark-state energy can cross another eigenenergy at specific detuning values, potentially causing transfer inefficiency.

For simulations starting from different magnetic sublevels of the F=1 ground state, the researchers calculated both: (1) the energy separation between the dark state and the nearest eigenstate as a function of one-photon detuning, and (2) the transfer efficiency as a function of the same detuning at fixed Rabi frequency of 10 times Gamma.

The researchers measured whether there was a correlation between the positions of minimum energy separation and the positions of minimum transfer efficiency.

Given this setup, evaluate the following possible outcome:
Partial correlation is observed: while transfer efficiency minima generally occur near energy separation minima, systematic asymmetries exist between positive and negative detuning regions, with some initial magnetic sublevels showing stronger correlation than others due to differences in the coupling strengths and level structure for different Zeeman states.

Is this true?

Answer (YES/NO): NO